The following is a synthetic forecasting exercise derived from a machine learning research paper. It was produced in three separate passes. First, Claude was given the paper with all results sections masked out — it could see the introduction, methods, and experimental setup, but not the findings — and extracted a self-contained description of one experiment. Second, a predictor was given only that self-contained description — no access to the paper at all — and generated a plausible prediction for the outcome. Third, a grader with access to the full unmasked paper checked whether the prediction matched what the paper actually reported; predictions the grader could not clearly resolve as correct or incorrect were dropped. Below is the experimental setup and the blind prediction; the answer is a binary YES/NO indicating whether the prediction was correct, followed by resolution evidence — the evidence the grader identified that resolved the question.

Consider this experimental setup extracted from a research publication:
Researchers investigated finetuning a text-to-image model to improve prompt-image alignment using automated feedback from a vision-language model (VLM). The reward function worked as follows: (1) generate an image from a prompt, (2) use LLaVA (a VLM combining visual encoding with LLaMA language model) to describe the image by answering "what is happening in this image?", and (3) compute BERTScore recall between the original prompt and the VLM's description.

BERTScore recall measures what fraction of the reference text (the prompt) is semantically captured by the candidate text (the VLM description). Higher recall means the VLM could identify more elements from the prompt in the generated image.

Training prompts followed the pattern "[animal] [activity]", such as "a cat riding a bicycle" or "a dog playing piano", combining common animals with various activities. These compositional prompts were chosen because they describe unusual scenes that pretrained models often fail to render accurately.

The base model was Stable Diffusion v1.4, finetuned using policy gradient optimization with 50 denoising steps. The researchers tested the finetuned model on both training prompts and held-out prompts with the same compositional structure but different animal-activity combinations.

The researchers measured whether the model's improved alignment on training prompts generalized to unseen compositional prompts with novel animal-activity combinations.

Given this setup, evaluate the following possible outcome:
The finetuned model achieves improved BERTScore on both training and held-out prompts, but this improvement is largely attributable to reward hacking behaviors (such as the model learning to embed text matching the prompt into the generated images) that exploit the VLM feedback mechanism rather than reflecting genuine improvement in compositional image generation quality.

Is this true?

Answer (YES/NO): NO